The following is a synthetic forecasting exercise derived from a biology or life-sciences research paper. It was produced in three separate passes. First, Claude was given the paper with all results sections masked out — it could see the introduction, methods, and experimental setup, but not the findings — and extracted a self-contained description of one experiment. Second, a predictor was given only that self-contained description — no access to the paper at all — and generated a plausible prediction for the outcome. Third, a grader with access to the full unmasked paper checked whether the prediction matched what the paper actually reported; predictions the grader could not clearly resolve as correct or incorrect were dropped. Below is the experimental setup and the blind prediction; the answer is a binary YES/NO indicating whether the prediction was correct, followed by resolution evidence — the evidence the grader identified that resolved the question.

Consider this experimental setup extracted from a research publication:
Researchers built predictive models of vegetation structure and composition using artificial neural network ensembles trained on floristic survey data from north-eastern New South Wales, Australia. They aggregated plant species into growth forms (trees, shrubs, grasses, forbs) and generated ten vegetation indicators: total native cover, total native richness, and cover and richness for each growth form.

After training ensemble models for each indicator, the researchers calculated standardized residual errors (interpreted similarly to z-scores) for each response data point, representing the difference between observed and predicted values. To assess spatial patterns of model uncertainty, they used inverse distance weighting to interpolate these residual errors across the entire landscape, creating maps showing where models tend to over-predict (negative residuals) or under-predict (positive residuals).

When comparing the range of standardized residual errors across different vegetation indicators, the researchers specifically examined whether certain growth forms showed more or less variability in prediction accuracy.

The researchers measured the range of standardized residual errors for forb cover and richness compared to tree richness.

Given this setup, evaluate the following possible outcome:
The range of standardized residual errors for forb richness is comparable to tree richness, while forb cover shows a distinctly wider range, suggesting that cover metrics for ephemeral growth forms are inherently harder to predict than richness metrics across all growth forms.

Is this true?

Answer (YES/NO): NO